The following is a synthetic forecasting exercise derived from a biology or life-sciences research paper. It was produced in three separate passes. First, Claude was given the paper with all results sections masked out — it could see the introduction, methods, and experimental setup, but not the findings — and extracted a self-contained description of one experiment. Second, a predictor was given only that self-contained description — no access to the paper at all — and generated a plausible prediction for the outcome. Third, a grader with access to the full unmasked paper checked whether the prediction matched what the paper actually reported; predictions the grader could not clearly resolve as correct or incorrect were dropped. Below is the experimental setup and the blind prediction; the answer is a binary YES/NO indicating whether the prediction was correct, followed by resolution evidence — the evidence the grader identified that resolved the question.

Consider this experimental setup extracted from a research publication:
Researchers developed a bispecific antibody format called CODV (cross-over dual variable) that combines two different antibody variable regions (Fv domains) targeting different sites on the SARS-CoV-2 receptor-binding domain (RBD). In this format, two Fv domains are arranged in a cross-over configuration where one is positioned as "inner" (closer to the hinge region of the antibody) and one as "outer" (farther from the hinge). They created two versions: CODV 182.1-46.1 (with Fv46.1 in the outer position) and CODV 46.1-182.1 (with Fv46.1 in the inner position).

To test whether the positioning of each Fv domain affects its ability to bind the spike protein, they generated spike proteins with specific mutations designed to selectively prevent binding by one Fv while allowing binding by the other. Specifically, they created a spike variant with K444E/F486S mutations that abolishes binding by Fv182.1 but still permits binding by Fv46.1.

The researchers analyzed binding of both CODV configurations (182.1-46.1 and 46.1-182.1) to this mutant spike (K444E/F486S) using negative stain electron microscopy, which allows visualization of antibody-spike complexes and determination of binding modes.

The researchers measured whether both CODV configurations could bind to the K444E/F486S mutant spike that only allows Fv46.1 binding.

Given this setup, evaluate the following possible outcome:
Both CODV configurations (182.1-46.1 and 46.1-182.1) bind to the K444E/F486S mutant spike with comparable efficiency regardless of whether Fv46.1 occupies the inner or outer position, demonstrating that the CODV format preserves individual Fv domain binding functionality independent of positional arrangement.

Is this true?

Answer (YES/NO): NO